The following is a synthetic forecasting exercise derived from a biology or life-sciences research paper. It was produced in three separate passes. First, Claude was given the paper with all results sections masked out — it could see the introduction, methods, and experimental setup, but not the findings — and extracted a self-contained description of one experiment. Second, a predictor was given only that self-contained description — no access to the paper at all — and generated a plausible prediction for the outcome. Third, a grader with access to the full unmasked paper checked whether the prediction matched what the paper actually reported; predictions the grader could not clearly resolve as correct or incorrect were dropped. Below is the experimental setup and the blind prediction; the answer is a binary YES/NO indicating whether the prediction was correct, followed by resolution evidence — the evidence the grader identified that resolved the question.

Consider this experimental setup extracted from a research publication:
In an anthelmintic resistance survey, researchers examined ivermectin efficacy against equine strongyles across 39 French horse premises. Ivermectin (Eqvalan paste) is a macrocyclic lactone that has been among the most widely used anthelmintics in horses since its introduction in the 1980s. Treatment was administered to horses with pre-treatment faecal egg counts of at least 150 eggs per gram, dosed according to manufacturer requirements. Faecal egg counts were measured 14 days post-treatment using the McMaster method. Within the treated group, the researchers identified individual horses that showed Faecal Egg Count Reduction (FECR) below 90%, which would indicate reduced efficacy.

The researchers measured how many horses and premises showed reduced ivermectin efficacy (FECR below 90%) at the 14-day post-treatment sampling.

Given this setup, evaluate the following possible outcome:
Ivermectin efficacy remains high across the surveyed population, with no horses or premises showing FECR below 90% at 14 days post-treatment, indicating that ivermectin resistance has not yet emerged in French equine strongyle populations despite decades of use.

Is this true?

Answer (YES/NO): NO